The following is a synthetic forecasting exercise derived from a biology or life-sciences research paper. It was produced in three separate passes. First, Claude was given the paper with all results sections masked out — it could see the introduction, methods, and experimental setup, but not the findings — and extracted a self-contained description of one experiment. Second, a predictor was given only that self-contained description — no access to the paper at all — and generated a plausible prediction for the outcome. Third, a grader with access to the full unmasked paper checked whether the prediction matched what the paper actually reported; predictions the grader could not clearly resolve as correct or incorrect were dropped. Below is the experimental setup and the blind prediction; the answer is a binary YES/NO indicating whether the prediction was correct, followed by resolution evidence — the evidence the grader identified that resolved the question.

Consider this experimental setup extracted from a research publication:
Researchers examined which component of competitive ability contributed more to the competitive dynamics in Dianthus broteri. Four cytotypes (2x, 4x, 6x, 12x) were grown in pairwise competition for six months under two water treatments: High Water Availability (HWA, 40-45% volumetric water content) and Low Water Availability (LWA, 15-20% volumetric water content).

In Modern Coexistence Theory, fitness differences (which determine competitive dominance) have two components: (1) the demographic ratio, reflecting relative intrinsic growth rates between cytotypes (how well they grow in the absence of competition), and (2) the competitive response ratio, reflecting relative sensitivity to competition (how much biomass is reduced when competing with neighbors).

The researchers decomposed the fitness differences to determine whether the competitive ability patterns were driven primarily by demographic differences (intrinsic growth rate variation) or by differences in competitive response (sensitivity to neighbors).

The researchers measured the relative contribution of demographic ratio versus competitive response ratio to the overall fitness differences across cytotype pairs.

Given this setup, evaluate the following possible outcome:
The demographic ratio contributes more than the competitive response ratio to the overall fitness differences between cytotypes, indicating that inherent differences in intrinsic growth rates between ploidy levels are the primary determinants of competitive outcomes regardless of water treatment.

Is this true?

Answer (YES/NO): NO